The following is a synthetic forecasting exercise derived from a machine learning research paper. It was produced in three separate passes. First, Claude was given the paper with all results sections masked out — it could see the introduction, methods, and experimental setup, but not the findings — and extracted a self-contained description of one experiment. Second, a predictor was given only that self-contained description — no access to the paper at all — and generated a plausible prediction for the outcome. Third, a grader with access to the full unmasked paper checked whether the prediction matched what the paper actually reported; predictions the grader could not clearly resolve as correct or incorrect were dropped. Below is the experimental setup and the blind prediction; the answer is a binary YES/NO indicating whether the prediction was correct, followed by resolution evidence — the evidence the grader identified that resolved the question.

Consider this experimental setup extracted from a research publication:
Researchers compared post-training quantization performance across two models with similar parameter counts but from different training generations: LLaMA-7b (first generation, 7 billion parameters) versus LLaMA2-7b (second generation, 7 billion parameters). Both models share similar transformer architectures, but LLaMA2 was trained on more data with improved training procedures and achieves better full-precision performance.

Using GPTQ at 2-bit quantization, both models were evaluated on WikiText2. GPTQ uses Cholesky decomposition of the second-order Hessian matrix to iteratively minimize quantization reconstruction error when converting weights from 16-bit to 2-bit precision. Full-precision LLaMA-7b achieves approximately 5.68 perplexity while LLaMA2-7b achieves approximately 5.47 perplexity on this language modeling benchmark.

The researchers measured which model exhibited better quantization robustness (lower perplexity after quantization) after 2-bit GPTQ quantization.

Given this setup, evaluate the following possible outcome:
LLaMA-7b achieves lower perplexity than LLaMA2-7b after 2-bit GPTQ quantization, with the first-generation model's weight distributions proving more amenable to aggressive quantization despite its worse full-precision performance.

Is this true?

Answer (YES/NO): NO